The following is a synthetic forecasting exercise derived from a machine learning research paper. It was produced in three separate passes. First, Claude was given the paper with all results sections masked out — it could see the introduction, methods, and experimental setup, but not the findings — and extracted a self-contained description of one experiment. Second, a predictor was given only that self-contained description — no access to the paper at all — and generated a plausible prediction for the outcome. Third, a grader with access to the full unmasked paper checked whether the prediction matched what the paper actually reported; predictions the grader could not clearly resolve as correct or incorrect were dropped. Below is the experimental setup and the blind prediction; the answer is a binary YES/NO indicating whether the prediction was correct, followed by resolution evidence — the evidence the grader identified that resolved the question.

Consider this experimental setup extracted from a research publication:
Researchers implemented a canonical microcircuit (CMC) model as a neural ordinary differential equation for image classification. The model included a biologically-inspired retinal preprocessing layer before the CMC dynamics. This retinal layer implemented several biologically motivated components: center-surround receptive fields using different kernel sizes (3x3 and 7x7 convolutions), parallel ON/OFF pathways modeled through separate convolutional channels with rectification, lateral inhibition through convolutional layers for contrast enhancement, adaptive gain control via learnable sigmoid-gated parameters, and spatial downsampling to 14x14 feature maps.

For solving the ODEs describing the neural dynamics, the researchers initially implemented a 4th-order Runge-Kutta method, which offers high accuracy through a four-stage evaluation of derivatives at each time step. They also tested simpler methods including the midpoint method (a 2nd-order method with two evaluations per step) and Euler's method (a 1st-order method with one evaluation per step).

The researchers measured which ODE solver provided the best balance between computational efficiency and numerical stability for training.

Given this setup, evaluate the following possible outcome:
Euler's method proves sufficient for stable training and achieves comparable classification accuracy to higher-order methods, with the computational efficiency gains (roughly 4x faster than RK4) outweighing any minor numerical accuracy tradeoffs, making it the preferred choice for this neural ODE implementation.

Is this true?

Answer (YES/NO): YES